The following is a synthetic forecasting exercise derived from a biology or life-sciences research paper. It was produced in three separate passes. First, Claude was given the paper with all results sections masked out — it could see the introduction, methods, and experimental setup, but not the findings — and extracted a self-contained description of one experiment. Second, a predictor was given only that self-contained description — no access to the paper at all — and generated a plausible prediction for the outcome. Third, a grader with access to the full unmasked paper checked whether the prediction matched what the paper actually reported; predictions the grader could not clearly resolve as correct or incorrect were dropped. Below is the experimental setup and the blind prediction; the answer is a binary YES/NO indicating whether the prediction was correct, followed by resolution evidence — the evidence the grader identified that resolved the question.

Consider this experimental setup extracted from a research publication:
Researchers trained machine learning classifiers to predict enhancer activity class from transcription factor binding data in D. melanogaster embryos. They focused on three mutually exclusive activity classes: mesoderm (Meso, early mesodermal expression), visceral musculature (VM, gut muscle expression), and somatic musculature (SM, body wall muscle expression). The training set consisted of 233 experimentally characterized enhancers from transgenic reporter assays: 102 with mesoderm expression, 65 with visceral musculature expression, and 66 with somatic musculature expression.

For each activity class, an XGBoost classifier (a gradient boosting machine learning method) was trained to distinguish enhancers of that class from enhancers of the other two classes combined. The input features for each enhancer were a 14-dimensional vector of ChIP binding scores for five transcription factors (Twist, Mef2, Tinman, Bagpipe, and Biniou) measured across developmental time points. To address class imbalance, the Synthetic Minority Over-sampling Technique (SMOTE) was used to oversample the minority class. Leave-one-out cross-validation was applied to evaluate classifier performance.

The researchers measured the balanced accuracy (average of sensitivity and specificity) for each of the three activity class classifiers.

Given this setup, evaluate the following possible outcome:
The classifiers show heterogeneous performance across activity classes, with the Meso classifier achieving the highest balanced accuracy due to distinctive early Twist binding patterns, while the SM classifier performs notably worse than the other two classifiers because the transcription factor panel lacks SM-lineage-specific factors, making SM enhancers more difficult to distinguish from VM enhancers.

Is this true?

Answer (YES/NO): NO